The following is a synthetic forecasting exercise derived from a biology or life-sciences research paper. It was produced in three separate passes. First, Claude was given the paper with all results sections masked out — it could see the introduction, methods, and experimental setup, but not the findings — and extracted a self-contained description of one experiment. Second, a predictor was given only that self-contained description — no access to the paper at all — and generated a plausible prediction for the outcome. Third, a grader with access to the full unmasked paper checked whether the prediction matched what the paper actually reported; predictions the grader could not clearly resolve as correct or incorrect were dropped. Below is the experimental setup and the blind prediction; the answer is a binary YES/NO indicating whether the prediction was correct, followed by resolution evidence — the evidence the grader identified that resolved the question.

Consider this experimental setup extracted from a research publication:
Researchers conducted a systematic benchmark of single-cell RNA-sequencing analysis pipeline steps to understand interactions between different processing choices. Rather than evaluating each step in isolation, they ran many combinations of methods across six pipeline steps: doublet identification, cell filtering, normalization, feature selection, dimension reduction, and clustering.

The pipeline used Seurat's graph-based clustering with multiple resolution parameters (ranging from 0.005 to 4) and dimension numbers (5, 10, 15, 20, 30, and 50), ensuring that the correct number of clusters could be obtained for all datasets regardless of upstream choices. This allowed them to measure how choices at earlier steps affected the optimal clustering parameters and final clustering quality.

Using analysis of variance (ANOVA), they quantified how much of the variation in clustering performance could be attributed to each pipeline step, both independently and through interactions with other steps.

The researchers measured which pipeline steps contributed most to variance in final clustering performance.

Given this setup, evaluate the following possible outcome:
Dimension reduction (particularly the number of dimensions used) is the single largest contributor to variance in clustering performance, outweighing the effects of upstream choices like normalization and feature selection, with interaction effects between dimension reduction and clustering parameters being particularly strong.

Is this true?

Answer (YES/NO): NO